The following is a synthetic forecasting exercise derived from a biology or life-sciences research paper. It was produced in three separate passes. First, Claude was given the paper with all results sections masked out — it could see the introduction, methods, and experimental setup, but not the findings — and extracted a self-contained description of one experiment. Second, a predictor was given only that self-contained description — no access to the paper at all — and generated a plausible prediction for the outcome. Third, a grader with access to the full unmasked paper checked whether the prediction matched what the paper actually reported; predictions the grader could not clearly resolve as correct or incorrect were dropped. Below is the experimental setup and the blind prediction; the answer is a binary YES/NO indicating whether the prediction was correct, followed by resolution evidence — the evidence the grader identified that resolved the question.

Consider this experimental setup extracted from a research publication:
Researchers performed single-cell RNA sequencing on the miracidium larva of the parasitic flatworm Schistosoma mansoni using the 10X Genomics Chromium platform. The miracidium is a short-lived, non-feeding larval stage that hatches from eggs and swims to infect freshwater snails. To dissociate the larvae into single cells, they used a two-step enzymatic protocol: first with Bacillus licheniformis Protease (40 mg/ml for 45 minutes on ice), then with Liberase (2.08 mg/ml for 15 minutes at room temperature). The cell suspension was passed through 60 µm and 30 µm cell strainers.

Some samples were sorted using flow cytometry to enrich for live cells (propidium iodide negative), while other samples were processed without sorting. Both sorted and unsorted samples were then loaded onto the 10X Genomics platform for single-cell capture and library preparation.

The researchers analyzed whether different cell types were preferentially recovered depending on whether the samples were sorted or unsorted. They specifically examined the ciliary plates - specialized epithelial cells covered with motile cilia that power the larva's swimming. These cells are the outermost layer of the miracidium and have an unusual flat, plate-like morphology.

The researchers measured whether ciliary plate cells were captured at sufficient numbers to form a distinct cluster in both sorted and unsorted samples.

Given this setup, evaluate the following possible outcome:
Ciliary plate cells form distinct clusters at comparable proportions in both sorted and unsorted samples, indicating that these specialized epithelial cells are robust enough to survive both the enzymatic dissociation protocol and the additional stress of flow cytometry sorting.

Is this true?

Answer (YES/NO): NO